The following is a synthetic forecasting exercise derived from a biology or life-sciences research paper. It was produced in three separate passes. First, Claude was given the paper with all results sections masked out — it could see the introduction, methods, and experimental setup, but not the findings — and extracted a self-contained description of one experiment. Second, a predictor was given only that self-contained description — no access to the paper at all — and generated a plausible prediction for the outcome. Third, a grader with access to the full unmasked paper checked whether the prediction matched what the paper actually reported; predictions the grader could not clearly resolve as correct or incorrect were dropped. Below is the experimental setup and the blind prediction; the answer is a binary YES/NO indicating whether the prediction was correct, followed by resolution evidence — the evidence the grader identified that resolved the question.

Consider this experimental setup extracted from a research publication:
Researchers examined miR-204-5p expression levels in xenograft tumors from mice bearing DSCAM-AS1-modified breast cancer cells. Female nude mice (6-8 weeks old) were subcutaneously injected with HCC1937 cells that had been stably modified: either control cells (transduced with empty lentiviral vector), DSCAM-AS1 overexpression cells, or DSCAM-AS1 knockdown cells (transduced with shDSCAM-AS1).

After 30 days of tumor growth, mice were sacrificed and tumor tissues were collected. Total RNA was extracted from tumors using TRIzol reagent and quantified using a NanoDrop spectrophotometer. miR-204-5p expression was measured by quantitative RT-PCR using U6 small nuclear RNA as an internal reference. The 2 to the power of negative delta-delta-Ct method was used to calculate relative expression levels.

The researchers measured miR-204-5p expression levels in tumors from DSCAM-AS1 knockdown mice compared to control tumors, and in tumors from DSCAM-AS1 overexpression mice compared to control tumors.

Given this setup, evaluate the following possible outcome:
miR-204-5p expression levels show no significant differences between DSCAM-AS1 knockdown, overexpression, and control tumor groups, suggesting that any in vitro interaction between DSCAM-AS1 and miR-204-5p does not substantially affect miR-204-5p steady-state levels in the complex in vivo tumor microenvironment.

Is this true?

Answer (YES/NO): NO